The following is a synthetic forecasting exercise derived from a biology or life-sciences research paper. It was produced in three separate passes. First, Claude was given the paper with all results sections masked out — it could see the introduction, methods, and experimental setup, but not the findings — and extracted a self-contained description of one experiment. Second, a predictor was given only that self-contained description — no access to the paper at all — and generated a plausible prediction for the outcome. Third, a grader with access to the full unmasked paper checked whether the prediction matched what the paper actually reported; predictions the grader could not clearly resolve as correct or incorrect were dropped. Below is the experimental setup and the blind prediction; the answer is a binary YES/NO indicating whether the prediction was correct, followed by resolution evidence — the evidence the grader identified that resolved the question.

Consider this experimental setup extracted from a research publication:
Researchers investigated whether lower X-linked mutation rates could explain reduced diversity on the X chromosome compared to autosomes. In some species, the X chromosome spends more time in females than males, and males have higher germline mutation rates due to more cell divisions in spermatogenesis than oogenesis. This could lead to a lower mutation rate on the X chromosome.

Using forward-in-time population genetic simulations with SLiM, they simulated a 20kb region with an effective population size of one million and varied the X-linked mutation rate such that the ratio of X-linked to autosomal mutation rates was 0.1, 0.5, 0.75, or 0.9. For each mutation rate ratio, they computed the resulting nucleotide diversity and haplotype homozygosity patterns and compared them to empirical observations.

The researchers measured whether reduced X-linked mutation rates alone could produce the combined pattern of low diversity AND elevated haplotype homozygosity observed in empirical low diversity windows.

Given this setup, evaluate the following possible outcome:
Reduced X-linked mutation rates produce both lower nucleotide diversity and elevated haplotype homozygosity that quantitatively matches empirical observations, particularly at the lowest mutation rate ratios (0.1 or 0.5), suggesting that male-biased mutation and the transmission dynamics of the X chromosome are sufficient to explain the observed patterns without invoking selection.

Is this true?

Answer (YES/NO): NO